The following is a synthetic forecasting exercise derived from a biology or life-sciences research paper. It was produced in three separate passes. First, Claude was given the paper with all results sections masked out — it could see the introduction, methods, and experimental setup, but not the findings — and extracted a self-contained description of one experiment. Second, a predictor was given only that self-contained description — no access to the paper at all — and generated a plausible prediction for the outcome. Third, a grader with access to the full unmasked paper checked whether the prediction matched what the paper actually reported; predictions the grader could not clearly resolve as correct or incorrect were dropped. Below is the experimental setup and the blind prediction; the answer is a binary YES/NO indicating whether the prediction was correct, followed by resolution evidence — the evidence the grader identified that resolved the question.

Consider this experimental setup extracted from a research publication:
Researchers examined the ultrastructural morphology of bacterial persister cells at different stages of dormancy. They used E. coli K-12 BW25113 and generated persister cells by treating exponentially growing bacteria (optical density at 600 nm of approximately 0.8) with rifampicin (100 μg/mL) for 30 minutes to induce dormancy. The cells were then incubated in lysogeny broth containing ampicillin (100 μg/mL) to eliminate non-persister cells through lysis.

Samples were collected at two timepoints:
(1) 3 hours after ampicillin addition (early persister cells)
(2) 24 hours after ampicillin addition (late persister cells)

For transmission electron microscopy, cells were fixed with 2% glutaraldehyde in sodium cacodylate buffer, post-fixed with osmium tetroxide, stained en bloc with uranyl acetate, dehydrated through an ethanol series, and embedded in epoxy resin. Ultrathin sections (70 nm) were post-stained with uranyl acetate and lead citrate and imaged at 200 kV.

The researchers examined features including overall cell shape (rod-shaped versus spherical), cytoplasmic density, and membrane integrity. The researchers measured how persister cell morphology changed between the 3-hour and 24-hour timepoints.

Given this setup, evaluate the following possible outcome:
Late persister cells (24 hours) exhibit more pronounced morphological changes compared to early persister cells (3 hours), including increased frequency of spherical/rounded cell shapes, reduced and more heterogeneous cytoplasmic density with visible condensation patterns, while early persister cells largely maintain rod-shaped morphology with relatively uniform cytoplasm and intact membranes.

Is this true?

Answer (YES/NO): NO